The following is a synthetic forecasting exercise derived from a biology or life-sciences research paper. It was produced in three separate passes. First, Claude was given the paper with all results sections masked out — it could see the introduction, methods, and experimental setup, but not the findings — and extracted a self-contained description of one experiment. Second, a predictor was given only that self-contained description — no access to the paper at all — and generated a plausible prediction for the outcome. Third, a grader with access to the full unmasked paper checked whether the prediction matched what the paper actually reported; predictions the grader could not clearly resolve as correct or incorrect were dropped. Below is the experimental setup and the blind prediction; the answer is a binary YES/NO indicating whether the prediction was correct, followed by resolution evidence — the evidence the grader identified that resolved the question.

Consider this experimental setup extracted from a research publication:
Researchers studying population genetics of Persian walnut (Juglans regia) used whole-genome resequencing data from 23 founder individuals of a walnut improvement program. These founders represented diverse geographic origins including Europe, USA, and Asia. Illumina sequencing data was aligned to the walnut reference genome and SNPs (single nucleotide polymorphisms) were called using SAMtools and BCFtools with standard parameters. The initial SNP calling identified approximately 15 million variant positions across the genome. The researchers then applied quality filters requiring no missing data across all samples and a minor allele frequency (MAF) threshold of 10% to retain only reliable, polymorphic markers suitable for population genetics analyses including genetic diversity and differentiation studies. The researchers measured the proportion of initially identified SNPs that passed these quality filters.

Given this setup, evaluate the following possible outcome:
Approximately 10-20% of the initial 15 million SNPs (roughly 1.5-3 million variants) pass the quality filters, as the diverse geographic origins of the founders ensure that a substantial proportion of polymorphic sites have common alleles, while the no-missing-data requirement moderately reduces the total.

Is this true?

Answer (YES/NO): NO